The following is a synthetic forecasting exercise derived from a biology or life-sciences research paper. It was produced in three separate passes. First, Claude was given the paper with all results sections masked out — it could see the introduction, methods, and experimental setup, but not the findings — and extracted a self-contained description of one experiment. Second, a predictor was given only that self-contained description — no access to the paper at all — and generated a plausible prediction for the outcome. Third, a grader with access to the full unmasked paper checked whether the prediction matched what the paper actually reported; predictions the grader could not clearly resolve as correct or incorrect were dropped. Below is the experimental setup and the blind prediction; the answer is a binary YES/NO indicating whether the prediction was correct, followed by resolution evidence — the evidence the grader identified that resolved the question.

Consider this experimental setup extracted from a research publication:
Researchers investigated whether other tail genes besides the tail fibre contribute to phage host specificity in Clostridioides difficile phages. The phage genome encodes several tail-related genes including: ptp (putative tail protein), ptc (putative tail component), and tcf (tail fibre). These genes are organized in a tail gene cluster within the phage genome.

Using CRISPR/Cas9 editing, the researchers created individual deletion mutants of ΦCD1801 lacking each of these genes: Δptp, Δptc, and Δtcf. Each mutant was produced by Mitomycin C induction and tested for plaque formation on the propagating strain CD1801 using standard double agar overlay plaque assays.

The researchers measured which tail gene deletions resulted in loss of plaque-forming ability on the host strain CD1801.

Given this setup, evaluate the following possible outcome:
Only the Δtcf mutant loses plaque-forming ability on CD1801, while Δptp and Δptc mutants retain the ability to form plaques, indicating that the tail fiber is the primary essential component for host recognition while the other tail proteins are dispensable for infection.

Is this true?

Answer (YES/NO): NO